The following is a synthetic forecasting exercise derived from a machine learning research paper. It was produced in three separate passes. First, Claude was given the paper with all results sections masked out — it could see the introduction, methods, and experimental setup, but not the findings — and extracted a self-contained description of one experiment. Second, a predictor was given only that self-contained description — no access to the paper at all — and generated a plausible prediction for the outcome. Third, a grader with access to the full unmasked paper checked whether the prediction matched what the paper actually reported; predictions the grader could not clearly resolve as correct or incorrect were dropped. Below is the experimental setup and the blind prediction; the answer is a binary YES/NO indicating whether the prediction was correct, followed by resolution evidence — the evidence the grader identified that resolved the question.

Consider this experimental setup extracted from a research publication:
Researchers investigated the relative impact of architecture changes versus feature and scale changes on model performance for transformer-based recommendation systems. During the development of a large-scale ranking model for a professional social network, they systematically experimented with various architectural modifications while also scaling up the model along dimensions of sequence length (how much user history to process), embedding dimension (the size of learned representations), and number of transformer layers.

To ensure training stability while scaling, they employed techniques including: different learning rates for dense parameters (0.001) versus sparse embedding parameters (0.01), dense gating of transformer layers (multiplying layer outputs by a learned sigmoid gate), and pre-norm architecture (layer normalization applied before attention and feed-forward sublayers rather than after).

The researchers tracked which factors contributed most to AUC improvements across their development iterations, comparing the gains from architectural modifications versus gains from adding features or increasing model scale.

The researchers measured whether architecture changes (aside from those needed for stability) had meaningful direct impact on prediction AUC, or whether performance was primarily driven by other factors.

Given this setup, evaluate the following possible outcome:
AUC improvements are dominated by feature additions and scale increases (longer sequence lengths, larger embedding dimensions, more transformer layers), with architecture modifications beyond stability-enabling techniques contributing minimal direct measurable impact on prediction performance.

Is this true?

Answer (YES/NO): YES